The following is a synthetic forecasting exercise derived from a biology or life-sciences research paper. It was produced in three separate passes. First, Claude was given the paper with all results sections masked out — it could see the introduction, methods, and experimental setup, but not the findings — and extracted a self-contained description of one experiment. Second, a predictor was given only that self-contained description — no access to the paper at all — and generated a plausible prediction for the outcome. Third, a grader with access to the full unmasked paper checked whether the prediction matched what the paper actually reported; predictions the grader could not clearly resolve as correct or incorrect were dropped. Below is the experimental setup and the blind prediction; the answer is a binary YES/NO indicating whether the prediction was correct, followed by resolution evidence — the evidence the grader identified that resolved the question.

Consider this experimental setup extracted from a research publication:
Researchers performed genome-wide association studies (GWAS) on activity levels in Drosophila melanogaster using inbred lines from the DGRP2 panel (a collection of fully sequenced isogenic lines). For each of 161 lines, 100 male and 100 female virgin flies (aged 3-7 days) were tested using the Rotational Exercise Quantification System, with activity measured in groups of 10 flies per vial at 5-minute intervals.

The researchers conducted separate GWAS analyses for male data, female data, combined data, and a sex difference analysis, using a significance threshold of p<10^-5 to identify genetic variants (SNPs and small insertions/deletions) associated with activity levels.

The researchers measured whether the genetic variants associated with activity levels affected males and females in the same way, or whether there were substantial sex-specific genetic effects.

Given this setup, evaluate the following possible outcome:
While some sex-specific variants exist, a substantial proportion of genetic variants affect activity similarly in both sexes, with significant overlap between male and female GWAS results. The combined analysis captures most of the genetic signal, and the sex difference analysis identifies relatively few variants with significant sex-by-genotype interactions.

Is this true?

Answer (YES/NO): NO